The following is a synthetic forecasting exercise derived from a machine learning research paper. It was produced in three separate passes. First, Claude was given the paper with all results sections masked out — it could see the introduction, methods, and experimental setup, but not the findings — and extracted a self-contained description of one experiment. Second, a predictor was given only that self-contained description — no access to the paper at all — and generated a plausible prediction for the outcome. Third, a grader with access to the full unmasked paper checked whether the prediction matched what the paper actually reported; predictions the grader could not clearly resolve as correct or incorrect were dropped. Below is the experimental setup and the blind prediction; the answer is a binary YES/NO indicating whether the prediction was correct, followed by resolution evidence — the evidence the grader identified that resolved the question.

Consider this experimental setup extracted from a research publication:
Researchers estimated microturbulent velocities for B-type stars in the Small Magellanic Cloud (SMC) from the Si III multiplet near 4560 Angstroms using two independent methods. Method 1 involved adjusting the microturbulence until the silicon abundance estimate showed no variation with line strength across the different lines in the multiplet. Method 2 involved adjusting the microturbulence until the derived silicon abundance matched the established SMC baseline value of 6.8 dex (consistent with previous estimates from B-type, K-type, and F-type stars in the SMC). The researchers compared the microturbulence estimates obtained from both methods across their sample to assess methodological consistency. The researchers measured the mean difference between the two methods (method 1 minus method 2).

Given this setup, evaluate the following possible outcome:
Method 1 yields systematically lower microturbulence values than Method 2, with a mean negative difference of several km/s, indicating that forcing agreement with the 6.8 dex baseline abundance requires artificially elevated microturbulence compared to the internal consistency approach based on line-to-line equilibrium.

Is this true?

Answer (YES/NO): NO